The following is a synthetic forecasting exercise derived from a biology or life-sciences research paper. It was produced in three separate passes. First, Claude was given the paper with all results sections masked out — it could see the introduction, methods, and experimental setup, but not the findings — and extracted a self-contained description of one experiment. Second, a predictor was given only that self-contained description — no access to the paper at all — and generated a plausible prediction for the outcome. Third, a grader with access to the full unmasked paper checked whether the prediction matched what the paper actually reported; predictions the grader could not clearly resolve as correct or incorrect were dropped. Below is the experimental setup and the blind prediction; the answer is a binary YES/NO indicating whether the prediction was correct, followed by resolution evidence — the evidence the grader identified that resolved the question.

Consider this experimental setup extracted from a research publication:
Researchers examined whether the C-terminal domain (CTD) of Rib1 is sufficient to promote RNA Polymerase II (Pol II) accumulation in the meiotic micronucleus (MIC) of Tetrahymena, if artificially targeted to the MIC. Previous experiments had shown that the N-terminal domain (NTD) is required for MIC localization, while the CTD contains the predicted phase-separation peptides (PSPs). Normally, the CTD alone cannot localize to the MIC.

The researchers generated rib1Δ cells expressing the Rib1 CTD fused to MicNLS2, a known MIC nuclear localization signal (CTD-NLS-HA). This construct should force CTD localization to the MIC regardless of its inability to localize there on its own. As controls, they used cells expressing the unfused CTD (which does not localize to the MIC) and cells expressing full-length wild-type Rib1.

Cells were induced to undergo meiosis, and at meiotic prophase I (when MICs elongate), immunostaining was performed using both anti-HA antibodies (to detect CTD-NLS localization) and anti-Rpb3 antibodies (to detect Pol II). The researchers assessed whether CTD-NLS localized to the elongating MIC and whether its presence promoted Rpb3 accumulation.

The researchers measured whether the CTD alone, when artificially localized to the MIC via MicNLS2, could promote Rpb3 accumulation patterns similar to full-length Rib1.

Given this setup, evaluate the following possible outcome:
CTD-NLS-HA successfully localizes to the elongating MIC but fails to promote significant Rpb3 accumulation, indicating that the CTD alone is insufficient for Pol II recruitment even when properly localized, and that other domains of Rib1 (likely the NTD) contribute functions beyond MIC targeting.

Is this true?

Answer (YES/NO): YES